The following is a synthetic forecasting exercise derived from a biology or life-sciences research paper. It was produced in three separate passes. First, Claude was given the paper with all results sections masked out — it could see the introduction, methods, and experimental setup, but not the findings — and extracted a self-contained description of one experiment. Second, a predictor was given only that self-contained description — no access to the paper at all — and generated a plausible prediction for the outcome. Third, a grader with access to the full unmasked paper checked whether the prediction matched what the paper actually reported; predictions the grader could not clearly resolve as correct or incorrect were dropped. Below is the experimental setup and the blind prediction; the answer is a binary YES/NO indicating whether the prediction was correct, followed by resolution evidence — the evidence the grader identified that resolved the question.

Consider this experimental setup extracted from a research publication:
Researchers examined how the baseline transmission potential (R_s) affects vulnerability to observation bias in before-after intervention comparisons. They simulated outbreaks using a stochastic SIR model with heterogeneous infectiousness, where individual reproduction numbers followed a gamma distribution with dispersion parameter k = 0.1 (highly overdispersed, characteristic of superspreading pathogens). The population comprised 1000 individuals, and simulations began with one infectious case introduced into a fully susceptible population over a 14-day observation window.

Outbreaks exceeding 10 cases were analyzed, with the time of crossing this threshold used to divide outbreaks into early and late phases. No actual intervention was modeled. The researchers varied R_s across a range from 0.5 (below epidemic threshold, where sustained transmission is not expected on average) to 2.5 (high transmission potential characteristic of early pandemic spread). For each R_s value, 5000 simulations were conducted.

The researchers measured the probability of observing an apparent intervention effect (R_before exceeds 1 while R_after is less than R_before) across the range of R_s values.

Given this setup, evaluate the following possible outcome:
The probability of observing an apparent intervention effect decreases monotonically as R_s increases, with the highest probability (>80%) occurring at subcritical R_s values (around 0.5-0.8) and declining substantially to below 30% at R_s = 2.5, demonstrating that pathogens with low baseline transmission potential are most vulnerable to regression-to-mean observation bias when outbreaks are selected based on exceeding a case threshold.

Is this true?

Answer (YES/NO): NO